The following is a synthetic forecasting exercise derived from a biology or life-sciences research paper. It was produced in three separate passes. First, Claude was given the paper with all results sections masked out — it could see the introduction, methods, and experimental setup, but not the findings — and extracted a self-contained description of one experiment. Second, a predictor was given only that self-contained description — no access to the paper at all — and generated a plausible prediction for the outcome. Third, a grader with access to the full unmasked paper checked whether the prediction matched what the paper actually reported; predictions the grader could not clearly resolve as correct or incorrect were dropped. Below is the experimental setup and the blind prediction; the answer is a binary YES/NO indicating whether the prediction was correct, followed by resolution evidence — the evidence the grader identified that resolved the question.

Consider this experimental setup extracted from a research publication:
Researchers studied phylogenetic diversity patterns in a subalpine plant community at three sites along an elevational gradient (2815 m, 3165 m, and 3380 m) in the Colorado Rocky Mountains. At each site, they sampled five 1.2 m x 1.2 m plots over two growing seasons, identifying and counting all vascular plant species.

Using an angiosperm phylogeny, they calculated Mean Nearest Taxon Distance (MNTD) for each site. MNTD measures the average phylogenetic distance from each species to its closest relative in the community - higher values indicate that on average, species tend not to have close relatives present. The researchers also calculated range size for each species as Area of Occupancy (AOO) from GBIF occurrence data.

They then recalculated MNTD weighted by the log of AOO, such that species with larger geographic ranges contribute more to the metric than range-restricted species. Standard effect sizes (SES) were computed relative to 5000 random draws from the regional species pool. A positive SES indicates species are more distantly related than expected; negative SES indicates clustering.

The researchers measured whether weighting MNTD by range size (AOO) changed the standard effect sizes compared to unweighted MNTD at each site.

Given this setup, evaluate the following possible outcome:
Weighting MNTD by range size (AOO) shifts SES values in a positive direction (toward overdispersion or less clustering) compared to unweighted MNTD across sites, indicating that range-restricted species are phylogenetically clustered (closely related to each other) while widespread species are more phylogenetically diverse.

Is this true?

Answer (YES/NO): NO